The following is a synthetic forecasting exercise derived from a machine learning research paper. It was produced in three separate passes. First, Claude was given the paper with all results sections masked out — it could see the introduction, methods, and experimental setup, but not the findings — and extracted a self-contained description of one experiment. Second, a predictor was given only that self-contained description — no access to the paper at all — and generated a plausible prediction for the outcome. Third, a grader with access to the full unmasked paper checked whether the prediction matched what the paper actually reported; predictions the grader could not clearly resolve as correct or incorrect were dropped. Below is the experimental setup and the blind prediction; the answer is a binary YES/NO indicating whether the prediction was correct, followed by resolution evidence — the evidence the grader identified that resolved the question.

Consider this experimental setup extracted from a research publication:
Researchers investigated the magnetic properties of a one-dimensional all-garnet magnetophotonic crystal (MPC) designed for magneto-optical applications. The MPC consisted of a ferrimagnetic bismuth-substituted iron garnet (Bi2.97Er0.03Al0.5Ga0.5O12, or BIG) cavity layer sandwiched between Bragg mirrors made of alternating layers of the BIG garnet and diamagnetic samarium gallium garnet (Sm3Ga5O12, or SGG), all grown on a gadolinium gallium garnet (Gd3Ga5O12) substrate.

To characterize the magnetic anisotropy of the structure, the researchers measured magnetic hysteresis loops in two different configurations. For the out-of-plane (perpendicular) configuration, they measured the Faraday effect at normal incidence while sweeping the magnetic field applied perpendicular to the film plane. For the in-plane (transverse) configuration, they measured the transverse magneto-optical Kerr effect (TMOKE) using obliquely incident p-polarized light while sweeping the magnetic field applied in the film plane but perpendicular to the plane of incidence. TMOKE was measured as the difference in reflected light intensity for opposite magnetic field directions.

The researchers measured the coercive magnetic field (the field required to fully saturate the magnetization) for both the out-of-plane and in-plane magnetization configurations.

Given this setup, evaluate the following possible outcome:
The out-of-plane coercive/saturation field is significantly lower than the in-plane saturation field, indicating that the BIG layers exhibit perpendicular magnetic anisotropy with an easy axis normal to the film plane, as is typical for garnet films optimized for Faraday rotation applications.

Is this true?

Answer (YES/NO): YES